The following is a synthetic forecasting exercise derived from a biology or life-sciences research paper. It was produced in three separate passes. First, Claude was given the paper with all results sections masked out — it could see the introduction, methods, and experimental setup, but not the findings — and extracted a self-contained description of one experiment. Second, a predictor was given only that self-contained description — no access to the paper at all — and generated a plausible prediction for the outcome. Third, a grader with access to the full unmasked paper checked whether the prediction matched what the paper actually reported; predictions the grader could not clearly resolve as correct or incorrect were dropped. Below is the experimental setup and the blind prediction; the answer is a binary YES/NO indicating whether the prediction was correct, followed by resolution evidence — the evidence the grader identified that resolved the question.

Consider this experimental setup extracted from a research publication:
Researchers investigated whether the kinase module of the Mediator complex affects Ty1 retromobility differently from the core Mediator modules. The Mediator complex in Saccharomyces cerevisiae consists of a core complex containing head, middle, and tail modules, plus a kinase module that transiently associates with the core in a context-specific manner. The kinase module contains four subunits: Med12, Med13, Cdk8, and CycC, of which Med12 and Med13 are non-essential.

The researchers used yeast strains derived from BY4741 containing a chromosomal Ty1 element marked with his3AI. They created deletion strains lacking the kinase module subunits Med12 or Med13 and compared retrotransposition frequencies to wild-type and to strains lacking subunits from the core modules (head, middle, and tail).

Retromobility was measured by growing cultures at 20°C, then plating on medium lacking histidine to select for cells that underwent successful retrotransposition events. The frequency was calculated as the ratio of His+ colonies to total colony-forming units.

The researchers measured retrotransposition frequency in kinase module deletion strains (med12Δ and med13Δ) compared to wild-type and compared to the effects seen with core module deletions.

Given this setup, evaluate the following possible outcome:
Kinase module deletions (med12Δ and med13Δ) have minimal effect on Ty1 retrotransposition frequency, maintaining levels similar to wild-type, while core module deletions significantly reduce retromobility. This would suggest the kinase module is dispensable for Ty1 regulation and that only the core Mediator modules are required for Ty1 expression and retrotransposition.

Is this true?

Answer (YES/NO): NO